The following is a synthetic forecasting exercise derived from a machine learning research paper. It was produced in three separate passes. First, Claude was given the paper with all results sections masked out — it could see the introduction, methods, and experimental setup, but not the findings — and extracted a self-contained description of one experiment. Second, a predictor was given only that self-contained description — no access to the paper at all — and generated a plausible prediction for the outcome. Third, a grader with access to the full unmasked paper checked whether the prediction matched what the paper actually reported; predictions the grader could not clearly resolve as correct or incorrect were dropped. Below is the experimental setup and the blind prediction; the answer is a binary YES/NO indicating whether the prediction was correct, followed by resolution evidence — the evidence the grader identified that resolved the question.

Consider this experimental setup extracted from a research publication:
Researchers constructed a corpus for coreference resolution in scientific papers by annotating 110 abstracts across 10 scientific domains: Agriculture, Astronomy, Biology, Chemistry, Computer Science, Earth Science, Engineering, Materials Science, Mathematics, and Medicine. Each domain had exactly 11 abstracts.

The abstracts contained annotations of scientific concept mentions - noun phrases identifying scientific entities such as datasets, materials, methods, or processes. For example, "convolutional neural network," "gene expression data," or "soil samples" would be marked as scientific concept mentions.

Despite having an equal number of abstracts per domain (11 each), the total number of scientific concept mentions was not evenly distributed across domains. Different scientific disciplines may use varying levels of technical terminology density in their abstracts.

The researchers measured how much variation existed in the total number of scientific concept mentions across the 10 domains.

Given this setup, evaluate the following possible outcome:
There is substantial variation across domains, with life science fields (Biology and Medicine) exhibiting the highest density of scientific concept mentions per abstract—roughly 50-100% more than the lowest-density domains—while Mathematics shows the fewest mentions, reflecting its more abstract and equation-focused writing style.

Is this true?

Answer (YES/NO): NO